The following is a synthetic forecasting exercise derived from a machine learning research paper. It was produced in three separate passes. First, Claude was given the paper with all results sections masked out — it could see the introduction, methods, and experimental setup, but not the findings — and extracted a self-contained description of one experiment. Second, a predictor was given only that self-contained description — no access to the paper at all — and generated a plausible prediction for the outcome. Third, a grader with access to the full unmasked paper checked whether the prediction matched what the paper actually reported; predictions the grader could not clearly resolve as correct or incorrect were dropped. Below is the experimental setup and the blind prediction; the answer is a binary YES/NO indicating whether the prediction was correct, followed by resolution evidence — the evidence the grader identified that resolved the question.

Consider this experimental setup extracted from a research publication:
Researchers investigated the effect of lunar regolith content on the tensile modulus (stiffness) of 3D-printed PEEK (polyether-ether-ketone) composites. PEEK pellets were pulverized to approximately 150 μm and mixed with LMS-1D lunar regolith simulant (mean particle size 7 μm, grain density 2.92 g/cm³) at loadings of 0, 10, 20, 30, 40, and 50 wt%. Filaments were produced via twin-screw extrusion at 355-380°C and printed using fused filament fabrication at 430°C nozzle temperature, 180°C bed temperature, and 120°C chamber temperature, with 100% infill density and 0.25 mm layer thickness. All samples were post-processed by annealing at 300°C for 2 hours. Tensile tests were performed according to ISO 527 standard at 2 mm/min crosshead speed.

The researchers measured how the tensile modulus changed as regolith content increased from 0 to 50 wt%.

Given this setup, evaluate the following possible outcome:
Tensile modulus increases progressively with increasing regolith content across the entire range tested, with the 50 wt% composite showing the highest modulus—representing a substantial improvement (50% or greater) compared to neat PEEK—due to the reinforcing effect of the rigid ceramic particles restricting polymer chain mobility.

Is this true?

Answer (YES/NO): NO